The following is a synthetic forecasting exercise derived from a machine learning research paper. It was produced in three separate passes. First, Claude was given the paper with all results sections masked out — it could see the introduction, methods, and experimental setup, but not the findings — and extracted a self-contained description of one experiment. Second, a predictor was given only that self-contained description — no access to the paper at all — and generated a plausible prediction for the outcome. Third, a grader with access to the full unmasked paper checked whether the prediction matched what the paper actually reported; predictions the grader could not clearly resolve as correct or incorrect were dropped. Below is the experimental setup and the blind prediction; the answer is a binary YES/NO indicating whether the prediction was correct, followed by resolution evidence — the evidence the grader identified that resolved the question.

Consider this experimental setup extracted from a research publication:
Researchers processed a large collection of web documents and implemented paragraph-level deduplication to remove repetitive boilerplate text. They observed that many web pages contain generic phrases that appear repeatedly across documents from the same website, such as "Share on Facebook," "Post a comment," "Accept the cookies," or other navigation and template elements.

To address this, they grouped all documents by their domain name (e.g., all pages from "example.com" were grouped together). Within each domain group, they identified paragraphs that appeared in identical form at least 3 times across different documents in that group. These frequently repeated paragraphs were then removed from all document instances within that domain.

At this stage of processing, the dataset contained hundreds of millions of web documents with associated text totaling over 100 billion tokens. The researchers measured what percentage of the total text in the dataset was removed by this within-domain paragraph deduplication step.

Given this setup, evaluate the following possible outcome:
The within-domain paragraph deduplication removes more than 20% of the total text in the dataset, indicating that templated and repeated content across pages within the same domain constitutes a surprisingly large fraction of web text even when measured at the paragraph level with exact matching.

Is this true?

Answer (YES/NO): NO